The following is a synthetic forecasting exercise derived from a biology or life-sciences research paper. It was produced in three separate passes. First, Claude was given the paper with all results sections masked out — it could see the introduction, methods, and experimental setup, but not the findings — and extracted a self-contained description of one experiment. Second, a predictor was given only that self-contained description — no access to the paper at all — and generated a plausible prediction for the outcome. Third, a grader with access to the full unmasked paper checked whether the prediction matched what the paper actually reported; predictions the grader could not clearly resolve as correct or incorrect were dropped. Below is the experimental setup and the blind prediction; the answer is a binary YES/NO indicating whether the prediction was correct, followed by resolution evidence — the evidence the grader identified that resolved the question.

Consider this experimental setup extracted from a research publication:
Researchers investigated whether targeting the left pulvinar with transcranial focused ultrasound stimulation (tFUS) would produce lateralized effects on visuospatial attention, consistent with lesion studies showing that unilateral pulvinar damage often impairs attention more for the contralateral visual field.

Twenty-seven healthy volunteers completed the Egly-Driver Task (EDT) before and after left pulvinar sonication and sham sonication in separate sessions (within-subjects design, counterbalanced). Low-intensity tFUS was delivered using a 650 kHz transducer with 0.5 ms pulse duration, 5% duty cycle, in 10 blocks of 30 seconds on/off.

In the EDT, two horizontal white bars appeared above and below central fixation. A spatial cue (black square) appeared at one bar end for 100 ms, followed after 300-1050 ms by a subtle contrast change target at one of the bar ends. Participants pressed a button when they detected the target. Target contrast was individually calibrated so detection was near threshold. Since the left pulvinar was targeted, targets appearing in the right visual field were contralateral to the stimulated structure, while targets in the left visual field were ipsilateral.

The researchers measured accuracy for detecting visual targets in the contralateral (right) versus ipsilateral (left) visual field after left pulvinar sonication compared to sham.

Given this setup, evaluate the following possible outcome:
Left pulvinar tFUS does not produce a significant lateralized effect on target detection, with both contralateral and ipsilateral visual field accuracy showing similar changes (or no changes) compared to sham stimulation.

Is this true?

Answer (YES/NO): NO